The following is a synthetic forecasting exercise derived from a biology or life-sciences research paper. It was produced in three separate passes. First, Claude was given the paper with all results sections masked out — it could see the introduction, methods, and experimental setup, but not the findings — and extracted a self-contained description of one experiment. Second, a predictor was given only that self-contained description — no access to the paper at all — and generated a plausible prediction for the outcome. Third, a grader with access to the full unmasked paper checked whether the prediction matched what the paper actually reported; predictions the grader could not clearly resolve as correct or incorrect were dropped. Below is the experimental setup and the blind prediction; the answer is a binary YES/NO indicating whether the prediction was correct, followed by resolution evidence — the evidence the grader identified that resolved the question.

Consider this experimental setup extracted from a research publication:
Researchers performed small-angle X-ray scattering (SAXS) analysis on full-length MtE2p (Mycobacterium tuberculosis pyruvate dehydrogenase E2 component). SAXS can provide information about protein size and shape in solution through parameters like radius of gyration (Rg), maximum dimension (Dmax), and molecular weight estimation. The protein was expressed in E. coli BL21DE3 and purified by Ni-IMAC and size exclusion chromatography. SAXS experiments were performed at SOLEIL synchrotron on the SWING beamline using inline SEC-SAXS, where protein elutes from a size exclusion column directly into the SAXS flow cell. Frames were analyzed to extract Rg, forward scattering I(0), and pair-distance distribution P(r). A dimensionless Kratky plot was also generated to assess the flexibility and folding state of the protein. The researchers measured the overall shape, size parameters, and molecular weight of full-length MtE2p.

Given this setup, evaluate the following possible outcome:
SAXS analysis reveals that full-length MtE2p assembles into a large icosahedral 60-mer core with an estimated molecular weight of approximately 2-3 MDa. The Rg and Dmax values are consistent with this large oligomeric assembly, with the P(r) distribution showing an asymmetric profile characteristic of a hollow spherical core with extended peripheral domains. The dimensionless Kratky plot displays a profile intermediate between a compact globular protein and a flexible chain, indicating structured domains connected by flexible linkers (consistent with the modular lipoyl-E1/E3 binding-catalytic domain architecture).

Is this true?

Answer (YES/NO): NO